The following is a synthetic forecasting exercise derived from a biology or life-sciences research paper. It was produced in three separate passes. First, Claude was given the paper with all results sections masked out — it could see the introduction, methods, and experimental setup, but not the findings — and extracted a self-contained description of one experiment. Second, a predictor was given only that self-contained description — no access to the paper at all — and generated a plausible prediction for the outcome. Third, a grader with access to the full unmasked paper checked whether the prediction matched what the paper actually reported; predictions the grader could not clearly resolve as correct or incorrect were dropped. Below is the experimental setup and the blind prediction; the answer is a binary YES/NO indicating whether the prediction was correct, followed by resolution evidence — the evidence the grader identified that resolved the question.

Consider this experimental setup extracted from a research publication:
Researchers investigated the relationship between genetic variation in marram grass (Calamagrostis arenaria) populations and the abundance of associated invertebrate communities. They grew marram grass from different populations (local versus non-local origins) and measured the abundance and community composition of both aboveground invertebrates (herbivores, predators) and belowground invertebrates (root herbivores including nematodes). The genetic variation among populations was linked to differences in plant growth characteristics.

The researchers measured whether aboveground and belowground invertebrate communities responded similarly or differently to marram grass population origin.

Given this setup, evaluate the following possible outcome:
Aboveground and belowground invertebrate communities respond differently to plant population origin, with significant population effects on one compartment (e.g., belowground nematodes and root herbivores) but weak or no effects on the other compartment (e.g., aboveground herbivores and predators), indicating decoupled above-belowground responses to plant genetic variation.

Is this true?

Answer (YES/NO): NO